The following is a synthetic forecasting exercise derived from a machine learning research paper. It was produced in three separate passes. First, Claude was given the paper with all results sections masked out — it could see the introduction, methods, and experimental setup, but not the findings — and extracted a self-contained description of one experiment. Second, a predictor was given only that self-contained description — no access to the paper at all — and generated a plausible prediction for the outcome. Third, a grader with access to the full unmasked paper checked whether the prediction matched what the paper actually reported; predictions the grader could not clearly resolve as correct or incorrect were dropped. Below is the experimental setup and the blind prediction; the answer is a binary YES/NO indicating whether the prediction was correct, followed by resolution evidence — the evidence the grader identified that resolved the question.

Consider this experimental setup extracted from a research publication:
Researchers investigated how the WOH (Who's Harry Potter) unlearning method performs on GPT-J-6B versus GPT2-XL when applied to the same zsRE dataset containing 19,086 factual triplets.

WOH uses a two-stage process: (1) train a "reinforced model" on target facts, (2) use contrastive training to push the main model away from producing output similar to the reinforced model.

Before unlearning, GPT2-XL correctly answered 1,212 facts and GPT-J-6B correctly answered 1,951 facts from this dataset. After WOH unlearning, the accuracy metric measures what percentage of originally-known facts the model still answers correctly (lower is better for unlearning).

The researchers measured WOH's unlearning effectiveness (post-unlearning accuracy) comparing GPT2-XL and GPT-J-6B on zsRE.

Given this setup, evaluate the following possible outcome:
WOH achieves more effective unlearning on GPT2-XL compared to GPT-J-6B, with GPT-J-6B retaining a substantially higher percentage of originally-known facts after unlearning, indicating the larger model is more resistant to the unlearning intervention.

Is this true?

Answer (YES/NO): YES